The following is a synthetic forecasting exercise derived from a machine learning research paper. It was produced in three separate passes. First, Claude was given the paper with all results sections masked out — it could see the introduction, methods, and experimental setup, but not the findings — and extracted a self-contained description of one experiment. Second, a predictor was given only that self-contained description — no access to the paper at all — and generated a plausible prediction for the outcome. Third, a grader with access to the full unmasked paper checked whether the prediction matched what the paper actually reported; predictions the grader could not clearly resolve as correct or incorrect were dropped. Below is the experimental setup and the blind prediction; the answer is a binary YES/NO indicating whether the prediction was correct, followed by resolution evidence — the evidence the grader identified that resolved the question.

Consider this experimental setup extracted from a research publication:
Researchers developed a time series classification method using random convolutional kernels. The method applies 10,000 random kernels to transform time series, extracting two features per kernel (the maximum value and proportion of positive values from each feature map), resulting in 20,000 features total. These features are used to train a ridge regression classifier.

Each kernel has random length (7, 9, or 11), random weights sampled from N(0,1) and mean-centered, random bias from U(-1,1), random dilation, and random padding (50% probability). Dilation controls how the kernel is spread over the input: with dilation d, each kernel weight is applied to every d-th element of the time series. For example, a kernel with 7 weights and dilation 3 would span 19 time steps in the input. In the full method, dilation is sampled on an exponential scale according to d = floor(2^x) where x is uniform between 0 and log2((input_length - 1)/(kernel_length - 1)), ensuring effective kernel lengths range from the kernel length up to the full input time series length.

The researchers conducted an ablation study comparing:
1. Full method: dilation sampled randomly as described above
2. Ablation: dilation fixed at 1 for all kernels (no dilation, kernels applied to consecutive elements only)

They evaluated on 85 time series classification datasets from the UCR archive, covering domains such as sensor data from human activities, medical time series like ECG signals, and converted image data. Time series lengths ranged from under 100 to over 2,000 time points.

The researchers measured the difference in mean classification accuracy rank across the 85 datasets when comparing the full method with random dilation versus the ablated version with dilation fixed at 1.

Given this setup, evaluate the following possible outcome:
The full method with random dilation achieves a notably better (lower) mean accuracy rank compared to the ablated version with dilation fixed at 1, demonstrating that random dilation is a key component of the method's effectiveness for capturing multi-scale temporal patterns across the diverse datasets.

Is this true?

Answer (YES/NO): YES